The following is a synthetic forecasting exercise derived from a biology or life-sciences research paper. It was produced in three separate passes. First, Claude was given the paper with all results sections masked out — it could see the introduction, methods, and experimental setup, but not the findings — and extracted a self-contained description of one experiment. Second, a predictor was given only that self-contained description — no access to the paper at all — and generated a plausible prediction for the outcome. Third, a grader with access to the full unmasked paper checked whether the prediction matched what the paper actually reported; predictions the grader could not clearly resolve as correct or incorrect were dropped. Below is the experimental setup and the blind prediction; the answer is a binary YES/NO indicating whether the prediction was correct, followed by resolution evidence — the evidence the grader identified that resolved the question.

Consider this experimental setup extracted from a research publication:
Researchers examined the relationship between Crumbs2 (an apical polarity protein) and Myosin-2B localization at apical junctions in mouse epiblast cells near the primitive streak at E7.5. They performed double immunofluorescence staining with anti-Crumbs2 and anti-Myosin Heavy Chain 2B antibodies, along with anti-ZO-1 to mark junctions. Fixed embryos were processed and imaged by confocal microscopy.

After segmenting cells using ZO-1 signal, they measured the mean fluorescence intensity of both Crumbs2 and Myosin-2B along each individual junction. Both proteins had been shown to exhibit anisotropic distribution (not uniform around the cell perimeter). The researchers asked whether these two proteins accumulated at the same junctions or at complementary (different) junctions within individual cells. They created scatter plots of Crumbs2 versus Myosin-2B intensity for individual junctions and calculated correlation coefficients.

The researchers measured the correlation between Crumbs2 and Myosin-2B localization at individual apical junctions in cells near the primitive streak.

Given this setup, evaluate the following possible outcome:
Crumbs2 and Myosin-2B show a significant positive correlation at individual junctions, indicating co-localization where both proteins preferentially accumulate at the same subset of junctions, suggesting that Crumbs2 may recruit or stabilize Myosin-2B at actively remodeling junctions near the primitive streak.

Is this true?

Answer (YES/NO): NO